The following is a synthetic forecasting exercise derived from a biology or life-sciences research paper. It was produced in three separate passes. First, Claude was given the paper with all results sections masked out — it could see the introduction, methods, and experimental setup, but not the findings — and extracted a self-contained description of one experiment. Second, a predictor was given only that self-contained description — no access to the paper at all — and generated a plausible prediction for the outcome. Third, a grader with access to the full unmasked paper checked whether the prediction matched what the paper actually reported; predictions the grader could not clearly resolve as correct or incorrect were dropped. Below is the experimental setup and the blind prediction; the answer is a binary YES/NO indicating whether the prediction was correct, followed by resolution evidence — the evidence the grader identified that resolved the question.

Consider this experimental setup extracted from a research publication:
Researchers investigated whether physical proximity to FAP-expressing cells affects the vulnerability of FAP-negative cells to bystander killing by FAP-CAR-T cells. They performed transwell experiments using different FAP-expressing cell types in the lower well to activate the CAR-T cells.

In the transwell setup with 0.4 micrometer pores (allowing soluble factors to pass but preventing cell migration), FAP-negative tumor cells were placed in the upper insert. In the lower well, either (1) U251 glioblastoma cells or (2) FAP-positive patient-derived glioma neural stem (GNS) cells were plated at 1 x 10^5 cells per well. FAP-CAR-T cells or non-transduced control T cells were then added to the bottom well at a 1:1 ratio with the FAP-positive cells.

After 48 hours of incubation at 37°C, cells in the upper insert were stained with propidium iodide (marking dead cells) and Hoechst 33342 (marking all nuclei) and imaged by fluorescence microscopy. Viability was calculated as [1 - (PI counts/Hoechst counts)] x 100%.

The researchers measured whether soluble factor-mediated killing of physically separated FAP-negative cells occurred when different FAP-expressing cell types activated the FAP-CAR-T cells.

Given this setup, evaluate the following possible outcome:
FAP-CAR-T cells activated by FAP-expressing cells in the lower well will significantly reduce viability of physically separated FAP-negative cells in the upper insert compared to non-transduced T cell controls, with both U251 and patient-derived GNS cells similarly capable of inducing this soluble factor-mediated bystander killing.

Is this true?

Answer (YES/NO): NO